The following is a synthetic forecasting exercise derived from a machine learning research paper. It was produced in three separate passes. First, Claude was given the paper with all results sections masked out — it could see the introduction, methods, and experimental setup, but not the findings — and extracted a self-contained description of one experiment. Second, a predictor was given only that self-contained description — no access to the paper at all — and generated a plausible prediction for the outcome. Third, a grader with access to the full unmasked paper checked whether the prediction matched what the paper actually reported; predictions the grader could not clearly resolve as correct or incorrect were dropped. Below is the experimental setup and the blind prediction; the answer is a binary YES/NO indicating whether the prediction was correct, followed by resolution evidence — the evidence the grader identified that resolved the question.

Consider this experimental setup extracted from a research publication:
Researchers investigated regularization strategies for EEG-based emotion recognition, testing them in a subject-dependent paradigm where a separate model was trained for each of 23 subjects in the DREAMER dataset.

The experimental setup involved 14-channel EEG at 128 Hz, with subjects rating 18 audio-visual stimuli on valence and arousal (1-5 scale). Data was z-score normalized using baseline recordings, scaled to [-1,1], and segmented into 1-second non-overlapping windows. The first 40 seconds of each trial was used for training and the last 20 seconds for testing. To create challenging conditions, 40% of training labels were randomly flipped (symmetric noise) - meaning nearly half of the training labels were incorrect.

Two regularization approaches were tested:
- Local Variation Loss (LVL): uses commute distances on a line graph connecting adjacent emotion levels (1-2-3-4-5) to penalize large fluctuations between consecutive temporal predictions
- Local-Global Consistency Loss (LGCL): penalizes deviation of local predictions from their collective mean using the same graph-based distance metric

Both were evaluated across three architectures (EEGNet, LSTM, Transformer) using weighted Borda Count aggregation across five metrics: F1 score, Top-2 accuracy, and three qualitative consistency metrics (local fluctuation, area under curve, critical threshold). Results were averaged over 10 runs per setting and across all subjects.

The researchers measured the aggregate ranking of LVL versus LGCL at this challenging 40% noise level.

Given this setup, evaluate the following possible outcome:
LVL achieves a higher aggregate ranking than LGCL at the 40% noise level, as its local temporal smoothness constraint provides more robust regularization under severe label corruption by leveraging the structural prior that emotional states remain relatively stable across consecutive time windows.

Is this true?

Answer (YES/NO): YES